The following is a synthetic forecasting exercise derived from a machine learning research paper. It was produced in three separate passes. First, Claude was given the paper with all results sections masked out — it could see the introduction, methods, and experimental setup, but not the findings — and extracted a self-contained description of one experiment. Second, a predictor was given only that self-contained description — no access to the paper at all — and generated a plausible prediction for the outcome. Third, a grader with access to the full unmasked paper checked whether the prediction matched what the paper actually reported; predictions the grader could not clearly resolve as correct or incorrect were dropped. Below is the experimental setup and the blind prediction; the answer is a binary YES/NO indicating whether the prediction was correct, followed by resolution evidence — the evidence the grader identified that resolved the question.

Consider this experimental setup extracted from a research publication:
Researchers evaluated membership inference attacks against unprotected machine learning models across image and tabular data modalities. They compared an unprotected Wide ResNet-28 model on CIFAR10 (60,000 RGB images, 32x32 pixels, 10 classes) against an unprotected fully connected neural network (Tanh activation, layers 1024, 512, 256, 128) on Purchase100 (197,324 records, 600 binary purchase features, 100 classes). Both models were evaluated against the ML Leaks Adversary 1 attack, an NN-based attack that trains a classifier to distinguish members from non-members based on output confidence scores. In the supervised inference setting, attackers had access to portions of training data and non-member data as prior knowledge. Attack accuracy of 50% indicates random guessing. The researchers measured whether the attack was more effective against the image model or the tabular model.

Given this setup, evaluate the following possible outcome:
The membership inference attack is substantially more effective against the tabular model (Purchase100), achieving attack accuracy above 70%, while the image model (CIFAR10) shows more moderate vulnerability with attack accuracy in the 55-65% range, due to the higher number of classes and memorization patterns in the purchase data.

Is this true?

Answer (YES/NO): YES